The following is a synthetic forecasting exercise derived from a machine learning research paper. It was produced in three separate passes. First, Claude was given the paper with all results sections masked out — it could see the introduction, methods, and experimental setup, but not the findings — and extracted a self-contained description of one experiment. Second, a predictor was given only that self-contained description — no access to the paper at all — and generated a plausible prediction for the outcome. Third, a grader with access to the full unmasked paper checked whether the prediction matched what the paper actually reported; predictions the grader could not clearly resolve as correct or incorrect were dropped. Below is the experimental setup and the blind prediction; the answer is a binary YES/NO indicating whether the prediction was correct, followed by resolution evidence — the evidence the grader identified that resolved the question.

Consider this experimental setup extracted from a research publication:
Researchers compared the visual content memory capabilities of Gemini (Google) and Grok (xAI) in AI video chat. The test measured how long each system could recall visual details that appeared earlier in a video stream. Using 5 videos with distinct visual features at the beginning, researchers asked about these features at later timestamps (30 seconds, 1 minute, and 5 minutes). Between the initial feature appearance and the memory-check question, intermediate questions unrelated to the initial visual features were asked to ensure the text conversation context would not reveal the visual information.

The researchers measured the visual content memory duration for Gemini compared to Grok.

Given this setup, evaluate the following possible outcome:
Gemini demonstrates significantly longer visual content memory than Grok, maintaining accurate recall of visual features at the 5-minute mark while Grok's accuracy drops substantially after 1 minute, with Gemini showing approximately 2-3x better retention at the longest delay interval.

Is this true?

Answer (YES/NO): NO